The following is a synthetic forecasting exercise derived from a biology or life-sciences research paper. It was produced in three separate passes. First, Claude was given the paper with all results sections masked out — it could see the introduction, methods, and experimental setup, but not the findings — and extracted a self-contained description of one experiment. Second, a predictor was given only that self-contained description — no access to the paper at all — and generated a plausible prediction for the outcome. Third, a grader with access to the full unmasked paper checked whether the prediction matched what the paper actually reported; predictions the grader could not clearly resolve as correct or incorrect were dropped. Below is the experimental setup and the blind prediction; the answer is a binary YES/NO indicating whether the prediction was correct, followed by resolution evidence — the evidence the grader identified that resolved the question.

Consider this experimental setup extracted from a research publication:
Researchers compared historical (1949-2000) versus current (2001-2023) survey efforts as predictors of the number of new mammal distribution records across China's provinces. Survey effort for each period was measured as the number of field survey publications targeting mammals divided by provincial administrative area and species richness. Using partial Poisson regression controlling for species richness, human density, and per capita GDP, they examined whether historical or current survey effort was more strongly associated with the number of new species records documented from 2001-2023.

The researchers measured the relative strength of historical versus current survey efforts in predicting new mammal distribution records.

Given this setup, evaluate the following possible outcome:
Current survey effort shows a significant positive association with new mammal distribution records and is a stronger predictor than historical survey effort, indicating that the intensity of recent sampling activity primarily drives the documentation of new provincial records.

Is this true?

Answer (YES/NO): YES